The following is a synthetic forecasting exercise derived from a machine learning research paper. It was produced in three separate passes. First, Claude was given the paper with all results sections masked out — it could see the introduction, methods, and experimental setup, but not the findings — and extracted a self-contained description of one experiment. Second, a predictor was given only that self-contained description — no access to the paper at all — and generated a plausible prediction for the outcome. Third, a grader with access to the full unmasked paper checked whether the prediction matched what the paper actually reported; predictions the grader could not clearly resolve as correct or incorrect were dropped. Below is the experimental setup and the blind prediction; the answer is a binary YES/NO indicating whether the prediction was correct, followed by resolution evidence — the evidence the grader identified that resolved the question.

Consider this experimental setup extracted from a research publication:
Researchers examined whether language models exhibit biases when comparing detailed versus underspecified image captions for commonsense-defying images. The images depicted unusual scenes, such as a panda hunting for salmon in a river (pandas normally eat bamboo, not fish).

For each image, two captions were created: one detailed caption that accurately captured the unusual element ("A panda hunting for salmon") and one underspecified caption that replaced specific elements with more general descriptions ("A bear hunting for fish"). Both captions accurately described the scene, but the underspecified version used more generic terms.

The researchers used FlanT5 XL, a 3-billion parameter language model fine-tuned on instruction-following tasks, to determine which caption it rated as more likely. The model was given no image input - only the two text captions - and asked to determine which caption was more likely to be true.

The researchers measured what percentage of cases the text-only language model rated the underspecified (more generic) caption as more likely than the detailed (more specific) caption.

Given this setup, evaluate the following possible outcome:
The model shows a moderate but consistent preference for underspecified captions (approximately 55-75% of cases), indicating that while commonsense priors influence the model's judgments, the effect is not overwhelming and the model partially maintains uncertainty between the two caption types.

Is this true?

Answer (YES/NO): NO